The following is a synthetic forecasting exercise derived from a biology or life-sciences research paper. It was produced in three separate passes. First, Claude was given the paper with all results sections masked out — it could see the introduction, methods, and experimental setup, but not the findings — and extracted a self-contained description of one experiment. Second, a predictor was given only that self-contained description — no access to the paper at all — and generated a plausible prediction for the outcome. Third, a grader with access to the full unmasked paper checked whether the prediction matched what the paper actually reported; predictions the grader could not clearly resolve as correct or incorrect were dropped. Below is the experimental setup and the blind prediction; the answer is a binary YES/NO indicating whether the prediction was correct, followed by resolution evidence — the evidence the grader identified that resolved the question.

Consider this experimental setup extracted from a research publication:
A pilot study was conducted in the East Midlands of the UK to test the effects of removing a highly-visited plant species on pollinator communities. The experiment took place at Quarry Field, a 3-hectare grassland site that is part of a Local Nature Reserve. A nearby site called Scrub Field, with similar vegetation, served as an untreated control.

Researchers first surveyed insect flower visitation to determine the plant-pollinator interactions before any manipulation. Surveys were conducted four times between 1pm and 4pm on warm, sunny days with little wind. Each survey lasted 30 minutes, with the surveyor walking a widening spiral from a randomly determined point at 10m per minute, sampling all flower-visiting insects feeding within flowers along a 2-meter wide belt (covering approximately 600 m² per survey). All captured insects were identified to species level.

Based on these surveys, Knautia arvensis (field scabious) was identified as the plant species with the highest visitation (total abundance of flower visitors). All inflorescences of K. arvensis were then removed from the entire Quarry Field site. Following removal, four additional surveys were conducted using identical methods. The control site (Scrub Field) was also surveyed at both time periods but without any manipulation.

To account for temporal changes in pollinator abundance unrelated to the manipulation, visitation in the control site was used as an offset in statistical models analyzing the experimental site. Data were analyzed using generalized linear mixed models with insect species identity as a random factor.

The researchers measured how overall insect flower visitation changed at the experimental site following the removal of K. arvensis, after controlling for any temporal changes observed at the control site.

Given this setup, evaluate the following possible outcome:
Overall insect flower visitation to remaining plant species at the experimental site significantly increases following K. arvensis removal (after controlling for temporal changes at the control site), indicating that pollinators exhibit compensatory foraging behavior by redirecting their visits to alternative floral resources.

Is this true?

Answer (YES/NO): NO